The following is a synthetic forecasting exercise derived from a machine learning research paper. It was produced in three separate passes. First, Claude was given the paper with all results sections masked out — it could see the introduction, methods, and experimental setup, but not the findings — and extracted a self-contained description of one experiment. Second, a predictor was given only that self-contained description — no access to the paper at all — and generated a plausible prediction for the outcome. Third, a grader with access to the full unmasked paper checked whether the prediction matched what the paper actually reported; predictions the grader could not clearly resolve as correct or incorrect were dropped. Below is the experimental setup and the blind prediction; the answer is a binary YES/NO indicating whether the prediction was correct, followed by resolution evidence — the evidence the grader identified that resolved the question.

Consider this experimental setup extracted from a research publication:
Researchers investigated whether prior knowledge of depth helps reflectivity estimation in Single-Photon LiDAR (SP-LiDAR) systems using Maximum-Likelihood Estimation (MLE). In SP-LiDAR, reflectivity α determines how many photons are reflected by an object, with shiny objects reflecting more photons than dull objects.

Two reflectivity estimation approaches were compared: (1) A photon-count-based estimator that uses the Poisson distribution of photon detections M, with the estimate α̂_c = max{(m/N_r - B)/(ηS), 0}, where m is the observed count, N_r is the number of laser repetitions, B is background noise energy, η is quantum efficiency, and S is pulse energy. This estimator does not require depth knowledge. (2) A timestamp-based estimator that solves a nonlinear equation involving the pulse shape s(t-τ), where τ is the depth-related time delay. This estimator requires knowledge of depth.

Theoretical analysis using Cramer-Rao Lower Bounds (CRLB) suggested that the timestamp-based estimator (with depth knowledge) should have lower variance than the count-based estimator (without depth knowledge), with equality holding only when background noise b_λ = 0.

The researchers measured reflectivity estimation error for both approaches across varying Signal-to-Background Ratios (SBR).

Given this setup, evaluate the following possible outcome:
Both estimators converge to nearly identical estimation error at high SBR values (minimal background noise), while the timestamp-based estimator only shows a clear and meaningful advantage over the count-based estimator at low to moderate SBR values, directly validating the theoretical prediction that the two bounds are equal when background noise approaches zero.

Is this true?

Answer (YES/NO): NO